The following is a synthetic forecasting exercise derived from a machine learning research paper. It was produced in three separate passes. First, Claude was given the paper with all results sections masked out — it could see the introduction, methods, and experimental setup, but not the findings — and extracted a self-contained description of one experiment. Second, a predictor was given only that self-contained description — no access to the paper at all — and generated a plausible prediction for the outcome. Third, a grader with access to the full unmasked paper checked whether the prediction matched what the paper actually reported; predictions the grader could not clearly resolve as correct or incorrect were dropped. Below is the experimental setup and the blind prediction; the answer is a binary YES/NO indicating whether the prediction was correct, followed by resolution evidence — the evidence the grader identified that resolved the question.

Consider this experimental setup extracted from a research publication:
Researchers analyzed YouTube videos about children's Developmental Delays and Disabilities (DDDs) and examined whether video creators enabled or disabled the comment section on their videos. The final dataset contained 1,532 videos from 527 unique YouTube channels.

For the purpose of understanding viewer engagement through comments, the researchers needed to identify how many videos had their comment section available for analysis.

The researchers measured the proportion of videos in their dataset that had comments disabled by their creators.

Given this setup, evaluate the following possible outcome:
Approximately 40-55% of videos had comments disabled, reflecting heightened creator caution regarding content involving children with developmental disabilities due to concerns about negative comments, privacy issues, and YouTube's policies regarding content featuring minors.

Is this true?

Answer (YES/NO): NO